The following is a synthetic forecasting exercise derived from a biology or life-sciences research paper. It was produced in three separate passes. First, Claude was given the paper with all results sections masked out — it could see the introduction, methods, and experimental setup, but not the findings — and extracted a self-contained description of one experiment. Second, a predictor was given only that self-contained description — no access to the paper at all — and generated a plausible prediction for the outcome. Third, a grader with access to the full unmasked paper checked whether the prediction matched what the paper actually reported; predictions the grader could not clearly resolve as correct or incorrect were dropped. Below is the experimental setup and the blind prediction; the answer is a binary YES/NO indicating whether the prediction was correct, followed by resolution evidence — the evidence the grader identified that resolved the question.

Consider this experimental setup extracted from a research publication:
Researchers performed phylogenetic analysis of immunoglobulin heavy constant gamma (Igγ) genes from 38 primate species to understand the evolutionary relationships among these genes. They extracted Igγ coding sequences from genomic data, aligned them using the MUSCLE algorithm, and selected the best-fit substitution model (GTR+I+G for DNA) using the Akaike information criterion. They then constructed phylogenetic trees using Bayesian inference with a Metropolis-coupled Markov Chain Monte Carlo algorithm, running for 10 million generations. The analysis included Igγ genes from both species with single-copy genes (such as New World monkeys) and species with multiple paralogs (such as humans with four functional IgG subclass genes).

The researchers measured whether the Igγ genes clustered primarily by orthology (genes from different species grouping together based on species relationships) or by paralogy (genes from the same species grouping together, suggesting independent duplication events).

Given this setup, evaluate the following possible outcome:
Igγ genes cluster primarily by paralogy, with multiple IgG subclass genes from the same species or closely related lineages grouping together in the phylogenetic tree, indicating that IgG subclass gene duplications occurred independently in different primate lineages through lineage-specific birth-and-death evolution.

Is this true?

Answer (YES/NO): YES